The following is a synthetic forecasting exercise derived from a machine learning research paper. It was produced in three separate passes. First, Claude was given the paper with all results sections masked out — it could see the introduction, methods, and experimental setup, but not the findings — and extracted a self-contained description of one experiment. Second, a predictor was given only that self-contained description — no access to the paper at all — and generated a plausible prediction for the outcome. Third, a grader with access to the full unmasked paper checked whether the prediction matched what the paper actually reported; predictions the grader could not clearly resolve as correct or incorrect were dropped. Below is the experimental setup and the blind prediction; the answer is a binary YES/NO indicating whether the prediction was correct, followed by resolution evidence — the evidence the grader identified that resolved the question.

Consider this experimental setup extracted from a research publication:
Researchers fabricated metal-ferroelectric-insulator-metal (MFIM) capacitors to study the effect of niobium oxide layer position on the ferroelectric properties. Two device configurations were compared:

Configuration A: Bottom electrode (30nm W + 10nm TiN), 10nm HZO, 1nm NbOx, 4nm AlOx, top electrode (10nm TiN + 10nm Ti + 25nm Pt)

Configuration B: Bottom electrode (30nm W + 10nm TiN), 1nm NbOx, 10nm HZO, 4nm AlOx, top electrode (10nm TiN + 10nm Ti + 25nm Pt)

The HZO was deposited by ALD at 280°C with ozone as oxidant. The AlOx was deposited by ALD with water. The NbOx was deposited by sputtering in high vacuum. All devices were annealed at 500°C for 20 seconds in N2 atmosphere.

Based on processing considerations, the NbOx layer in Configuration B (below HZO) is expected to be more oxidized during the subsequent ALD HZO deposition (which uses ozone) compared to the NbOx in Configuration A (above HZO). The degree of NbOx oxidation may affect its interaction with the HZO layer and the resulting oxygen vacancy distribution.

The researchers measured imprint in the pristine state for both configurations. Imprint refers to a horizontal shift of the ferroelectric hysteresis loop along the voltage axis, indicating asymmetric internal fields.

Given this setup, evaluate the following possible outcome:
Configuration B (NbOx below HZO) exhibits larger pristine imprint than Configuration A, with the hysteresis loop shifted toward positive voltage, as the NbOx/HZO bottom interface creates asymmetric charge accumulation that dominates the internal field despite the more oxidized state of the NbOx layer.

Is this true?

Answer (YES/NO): YES